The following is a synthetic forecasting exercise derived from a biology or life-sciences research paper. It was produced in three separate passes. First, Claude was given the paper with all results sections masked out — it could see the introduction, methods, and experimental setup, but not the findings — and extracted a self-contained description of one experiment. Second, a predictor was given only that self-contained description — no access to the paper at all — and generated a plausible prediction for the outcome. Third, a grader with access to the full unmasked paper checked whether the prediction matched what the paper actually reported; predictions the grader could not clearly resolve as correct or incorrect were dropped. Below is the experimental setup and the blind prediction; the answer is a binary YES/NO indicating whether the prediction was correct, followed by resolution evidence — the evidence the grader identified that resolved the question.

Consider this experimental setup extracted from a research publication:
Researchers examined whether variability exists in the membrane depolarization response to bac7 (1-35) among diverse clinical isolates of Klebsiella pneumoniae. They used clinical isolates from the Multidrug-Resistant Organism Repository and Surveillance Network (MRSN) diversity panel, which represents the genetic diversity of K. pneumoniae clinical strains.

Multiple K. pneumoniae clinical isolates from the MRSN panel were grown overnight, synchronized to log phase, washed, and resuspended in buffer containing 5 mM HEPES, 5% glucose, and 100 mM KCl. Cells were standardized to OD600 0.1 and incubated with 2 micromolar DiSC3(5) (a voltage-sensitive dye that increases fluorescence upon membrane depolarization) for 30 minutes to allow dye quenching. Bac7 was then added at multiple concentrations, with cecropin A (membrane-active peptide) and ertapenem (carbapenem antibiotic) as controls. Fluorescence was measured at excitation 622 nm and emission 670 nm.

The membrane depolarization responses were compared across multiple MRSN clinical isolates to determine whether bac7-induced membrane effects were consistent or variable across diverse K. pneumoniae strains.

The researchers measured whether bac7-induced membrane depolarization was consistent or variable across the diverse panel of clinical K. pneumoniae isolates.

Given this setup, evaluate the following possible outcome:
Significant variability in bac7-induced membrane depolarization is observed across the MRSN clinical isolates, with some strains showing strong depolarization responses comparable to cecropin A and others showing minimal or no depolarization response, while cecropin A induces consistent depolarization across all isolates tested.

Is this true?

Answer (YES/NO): NO